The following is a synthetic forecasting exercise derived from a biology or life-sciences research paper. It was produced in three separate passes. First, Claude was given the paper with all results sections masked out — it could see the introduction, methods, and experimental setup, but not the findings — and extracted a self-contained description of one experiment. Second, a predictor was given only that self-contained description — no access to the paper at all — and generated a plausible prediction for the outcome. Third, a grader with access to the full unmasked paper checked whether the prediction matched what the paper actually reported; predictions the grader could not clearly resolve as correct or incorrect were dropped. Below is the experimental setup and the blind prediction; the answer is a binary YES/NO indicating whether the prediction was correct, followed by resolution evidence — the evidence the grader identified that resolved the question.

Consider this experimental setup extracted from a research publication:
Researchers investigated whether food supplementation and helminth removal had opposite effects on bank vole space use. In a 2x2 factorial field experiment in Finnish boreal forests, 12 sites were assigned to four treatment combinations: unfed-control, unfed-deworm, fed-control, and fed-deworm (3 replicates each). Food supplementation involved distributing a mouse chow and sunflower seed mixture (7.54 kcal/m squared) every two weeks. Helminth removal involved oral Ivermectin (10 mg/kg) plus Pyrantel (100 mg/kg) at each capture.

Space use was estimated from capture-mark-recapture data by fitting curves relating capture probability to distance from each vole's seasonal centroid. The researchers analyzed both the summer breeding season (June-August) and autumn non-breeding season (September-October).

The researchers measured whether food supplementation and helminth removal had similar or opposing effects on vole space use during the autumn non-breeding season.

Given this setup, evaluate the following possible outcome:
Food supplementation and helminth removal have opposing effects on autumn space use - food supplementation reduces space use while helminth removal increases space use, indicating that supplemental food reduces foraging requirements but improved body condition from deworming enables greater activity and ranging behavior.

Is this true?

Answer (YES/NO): YES